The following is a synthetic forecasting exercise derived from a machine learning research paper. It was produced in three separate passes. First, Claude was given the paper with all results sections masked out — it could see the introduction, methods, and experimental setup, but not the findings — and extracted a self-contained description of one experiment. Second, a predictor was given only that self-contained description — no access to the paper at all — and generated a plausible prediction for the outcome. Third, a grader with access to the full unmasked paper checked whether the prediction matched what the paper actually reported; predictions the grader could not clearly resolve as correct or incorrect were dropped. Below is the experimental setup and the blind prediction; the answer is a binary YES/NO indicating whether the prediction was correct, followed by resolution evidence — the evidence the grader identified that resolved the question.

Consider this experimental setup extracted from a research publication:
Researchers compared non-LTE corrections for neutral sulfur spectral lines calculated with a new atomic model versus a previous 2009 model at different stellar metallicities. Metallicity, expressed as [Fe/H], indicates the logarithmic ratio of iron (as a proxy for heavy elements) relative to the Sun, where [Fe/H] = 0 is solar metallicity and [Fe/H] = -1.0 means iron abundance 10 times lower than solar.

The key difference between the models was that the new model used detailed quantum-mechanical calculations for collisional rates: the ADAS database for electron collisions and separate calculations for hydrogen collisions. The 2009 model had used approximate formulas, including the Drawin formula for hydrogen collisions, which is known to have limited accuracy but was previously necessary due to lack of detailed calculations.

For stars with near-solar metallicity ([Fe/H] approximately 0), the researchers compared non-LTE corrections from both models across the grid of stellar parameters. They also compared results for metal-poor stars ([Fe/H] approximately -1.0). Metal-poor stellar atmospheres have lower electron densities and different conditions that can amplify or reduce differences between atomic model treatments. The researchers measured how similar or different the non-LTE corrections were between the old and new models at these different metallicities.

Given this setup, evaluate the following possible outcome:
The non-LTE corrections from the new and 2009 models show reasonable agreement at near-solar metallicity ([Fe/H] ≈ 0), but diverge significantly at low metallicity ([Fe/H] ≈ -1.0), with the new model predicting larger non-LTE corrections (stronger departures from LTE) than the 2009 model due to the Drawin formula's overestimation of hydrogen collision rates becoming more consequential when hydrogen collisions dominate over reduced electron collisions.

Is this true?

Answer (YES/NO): NO